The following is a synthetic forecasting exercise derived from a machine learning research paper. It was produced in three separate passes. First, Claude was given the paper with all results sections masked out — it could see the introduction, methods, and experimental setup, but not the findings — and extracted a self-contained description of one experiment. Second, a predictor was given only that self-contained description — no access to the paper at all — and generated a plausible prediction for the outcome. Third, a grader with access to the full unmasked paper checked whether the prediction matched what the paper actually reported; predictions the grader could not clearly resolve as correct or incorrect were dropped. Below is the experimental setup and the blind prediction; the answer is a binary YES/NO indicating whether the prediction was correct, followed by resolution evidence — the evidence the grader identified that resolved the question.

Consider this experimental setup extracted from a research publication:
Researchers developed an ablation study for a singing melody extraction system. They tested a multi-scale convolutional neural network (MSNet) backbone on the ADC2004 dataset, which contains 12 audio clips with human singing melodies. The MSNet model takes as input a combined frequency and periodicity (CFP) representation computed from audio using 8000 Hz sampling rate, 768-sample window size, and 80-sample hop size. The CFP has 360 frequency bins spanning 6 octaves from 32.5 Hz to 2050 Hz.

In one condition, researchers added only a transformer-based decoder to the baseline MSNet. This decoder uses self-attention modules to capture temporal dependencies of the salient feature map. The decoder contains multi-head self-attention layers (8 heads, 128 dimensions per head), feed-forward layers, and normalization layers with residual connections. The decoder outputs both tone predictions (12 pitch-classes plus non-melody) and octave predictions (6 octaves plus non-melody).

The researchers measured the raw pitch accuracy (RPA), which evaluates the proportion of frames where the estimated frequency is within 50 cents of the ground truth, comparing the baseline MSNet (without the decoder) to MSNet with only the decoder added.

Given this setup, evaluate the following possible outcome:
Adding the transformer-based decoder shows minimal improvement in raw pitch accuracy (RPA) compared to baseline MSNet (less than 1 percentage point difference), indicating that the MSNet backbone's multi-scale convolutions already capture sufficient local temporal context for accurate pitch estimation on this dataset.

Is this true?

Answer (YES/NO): NO